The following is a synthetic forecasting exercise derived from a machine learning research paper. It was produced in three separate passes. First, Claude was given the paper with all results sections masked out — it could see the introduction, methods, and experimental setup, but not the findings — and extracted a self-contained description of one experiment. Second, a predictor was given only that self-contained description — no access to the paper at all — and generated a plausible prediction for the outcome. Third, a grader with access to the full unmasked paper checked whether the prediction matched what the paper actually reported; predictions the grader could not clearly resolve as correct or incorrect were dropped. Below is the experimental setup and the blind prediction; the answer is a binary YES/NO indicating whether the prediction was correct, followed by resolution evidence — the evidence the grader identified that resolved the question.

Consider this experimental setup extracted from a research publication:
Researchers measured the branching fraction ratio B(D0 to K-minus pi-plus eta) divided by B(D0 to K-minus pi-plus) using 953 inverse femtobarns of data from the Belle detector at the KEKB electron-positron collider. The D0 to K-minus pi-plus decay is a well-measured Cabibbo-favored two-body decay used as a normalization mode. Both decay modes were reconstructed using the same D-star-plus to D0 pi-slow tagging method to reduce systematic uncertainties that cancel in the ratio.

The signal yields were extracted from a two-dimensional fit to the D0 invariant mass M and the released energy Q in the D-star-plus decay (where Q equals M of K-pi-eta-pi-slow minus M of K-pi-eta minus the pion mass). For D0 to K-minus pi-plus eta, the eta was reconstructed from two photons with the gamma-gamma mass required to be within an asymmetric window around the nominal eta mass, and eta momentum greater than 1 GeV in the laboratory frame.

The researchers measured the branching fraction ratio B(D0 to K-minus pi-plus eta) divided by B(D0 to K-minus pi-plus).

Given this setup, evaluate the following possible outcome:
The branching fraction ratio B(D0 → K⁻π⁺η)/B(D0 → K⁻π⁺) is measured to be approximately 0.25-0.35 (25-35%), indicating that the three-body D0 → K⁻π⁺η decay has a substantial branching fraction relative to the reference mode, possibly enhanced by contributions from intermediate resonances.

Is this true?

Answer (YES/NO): NO